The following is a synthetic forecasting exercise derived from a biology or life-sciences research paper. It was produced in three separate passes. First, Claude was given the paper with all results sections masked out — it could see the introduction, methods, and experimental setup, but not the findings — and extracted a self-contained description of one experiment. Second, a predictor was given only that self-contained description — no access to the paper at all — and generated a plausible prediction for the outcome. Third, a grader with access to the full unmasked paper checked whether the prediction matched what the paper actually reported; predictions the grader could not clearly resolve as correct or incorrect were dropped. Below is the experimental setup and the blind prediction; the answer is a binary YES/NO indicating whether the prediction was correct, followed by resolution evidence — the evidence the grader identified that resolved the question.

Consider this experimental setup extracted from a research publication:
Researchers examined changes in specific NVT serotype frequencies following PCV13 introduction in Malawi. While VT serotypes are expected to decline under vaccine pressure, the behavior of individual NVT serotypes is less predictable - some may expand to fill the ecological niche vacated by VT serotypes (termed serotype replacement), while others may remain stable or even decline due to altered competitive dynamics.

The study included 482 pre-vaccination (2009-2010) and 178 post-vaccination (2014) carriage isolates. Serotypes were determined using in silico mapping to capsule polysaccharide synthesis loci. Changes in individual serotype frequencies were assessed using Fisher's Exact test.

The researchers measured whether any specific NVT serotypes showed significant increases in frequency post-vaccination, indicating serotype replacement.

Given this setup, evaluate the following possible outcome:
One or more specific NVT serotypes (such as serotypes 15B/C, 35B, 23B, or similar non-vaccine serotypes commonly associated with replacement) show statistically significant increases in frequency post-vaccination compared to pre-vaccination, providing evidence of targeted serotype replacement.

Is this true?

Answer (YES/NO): YES